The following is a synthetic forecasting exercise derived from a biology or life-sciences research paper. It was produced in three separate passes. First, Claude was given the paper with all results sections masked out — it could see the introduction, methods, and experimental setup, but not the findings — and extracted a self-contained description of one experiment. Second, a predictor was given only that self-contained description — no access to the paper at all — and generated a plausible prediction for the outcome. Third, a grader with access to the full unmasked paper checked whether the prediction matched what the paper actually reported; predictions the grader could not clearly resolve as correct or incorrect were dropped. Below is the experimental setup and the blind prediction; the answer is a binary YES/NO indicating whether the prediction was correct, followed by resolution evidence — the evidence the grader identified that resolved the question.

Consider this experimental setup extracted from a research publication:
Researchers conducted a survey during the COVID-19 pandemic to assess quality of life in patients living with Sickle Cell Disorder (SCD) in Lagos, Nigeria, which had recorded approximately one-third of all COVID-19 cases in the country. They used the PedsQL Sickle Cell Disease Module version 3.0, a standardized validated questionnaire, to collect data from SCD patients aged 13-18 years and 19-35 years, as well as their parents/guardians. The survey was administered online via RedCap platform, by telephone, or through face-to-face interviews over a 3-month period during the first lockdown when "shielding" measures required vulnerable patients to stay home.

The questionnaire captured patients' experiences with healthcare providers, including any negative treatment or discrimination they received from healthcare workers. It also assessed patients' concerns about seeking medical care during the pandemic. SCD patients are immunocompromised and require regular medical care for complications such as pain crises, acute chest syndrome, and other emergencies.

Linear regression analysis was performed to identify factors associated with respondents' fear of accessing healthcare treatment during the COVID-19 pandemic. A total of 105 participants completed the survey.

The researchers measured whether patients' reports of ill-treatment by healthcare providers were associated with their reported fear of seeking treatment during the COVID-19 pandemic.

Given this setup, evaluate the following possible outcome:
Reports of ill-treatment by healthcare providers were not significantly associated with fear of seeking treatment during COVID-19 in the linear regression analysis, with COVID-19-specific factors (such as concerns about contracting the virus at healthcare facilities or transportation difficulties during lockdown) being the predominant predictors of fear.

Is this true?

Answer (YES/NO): NO